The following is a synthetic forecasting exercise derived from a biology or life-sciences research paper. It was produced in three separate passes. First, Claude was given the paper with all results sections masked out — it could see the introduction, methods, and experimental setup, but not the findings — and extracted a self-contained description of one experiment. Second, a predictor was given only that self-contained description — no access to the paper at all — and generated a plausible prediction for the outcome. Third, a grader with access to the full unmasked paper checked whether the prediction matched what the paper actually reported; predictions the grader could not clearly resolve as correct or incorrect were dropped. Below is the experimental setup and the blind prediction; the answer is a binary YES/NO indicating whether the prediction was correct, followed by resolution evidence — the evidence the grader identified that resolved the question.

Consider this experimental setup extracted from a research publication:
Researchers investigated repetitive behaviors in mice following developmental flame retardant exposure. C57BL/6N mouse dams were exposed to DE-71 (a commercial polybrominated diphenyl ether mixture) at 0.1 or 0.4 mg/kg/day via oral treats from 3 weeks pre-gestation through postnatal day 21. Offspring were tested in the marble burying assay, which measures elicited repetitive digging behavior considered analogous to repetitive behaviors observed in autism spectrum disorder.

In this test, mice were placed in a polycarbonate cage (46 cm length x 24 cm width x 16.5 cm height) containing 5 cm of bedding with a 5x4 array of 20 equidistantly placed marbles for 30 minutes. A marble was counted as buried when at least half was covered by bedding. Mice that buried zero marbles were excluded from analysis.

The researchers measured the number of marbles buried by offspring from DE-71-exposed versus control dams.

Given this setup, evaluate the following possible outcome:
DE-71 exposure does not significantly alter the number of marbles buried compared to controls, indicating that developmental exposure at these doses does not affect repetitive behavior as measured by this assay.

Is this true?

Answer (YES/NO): NO